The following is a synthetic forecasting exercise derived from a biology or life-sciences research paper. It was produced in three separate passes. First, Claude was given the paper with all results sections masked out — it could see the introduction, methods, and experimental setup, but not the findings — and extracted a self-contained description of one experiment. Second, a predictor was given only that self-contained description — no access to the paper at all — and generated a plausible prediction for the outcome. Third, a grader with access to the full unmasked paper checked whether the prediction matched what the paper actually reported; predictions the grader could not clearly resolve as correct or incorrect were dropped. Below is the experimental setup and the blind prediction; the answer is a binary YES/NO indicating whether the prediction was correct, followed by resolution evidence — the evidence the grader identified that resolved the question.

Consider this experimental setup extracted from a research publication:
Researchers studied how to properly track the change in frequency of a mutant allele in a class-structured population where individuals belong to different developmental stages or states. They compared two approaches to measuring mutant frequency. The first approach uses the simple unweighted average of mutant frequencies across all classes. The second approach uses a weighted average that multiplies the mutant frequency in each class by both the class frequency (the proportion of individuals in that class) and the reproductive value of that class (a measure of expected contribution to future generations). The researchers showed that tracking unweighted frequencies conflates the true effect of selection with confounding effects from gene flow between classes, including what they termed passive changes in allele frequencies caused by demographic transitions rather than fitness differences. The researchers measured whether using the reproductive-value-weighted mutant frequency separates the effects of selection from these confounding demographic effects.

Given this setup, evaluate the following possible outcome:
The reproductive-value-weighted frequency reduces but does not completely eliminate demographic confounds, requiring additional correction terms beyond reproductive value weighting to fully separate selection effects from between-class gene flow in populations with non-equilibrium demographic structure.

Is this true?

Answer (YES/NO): NO